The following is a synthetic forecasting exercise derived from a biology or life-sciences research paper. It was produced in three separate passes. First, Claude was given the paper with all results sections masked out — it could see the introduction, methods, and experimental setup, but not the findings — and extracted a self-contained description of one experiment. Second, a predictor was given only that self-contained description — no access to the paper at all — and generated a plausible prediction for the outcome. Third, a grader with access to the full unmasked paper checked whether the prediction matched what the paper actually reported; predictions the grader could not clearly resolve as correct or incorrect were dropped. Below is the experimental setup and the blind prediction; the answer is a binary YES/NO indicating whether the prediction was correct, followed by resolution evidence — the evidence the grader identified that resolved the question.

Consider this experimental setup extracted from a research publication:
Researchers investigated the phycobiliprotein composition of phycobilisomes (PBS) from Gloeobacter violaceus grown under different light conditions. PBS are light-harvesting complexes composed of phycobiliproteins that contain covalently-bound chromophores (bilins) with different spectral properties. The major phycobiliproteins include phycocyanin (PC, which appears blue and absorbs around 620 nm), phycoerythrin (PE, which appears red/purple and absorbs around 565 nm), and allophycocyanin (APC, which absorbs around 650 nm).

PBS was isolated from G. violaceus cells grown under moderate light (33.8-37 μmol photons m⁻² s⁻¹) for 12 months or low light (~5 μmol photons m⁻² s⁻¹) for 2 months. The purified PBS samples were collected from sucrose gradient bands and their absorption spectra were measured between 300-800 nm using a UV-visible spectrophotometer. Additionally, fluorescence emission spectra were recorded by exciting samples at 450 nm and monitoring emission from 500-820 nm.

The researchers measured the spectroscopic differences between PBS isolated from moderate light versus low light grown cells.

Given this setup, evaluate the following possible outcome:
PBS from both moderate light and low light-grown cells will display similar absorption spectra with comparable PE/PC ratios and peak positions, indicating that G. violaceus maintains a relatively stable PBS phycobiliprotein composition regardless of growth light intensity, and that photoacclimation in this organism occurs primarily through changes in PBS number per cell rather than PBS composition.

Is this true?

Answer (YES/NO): NO